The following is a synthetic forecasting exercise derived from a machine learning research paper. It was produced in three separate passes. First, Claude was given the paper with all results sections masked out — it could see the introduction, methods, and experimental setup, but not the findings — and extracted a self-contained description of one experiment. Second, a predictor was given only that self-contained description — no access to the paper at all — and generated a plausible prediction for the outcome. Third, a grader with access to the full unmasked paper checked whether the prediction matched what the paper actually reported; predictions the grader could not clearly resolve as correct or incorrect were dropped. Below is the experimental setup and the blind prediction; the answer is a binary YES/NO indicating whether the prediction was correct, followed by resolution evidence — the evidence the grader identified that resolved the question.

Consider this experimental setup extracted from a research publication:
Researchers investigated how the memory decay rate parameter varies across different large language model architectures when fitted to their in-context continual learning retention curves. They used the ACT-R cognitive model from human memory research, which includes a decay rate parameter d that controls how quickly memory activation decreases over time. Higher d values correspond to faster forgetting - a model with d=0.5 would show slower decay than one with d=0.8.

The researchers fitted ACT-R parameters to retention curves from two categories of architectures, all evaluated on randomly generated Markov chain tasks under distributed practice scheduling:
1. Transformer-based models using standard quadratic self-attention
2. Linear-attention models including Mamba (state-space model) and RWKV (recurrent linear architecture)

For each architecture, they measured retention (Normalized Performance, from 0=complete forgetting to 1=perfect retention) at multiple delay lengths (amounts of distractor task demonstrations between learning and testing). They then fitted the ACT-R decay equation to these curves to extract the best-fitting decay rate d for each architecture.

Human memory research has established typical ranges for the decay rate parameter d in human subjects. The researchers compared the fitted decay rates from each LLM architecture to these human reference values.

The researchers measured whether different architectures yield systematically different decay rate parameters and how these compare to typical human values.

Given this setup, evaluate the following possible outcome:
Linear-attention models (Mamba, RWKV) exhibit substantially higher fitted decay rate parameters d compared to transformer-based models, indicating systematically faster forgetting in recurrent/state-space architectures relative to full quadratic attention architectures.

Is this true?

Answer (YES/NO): NO